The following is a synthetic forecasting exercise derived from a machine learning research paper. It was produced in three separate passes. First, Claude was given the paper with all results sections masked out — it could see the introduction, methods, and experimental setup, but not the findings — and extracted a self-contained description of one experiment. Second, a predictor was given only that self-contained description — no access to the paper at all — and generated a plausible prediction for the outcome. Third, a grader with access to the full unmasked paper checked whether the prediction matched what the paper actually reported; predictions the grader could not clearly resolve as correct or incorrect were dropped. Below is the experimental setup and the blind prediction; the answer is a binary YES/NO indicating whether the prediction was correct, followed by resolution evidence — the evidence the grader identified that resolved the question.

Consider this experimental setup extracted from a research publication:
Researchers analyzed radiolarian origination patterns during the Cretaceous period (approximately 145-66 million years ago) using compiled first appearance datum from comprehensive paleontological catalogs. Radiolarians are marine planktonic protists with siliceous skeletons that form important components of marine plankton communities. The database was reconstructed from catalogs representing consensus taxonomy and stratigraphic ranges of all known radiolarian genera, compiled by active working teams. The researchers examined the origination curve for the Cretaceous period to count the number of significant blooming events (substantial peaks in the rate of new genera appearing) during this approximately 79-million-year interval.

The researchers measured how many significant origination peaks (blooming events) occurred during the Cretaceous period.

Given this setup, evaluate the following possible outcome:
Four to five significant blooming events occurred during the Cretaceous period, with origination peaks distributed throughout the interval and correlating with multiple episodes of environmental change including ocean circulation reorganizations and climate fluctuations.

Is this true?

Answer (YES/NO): NO